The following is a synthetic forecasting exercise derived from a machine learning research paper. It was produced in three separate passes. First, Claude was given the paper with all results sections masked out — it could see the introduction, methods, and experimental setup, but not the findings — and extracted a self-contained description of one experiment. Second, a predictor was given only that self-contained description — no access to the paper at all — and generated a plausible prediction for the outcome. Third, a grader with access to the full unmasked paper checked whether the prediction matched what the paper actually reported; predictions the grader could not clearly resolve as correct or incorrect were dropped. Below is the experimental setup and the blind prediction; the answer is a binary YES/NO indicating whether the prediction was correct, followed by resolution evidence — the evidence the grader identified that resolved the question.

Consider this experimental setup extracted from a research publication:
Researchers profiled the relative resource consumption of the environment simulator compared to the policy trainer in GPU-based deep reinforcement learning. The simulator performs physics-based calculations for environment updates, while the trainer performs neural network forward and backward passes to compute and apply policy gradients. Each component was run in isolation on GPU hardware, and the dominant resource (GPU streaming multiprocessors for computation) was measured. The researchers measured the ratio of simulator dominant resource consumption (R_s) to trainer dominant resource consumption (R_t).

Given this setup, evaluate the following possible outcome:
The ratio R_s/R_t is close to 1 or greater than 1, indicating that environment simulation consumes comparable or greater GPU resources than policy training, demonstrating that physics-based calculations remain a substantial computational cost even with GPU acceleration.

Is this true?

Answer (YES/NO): YES